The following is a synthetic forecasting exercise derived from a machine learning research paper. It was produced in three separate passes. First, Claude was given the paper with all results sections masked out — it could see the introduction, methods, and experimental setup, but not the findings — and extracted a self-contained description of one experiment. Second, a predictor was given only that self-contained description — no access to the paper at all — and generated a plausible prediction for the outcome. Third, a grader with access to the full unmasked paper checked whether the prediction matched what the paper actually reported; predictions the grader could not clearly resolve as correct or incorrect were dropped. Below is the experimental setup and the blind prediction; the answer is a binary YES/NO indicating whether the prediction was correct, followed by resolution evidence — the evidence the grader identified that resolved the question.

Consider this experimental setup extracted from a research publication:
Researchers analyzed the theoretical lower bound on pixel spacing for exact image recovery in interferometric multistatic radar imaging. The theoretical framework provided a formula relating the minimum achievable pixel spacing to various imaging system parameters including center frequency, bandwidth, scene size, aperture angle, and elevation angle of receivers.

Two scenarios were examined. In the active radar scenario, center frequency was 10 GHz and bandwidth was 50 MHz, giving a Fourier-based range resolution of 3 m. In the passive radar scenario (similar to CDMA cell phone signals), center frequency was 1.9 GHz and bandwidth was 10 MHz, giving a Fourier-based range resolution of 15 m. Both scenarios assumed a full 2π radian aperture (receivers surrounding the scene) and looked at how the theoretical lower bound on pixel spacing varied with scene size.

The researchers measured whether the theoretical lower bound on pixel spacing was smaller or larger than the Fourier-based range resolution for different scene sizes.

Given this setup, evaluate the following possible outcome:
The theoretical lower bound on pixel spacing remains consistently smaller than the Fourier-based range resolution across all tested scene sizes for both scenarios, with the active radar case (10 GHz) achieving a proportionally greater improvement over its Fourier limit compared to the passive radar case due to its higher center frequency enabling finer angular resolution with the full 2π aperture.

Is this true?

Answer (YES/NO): NO